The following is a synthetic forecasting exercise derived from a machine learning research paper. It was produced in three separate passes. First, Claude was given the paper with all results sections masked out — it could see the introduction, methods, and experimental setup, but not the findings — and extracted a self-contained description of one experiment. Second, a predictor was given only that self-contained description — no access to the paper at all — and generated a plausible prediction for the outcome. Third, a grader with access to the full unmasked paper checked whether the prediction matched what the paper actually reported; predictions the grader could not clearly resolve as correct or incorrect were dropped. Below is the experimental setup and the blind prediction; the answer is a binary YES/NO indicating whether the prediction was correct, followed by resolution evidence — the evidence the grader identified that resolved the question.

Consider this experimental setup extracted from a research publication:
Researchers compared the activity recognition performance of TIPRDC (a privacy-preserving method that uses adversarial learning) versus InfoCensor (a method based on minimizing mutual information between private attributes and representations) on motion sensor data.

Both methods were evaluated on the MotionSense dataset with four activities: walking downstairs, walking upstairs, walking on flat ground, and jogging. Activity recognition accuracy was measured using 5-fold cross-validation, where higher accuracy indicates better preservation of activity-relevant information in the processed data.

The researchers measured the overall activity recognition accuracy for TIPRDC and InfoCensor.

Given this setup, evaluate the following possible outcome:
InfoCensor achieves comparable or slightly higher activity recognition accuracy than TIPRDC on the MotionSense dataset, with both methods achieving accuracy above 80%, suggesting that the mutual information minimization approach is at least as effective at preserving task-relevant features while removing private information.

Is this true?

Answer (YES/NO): NO